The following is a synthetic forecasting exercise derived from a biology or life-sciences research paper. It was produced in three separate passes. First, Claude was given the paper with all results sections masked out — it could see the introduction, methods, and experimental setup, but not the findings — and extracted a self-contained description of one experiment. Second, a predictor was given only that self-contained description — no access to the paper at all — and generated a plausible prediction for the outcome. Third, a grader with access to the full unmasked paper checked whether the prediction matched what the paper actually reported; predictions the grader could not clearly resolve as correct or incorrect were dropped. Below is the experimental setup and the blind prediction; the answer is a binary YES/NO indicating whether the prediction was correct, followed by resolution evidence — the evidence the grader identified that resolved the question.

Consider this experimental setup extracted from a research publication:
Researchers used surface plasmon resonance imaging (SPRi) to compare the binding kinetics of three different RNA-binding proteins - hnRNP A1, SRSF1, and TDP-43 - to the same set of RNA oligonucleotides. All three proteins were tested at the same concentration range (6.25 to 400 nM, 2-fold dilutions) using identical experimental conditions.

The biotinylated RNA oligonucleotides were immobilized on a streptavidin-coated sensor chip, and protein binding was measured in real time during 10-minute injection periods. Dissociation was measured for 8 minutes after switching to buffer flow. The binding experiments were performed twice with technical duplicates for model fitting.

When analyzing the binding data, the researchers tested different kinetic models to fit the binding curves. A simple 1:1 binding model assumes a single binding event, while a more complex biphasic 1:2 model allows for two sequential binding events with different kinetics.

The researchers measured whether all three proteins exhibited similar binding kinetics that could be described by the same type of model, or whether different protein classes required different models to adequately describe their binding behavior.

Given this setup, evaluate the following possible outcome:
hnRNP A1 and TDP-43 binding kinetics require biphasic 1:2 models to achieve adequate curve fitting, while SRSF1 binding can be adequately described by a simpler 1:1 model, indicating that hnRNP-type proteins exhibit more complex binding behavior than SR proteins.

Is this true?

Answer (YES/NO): YES